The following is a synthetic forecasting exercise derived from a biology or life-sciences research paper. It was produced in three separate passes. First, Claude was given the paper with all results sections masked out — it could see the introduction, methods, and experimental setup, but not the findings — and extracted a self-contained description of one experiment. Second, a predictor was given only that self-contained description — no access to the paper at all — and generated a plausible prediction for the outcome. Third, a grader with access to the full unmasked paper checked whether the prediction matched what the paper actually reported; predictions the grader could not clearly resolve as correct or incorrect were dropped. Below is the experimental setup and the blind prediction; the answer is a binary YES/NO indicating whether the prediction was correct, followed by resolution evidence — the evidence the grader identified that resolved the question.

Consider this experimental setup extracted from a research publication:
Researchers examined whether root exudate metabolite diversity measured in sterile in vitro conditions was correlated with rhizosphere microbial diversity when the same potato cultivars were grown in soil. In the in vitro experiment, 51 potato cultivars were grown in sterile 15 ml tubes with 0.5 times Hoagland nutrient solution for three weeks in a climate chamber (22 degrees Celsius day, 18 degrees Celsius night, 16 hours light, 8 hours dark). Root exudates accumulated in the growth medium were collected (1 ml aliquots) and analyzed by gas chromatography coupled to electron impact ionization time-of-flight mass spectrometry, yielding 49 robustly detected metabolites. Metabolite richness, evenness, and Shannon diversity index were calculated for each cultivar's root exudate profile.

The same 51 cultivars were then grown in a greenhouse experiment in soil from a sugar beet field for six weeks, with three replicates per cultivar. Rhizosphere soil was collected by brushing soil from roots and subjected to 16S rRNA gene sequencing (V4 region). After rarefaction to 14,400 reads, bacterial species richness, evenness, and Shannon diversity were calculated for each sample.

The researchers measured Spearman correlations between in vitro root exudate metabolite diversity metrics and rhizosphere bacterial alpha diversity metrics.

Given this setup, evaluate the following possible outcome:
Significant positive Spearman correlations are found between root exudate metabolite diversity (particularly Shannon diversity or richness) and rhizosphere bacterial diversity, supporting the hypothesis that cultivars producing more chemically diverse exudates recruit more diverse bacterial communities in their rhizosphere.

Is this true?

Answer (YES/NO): NO